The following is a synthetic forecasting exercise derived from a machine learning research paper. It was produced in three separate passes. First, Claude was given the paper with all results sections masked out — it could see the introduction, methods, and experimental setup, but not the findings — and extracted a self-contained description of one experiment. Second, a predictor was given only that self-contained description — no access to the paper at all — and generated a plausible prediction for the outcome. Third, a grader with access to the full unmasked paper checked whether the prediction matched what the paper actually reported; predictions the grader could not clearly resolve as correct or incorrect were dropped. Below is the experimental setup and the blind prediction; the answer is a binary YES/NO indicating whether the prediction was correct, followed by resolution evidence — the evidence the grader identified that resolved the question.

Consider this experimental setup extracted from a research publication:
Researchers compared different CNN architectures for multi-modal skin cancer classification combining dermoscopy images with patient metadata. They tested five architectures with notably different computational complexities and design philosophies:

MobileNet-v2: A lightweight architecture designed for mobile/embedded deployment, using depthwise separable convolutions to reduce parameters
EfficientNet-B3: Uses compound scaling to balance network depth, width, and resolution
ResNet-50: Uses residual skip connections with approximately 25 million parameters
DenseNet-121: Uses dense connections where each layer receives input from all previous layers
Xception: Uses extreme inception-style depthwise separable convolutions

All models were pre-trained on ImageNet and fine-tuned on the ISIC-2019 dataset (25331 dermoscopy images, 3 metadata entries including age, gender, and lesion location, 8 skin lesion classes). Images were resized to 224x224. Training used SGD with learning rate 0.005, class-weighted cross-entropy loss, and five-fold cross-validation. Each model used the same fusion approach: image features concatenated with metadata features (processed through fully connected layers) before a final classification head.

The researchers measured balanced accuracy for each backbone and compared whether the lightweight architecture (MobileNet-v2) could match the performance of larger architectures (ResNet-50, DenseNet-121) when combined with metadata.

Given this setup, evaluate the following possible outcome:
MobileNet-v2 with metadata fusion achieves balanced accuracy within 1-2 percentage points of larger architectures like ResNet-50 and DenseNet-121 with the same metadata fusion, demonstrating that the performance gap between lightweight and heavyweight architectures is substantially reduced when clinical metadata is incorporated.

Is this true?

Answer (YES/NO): YES